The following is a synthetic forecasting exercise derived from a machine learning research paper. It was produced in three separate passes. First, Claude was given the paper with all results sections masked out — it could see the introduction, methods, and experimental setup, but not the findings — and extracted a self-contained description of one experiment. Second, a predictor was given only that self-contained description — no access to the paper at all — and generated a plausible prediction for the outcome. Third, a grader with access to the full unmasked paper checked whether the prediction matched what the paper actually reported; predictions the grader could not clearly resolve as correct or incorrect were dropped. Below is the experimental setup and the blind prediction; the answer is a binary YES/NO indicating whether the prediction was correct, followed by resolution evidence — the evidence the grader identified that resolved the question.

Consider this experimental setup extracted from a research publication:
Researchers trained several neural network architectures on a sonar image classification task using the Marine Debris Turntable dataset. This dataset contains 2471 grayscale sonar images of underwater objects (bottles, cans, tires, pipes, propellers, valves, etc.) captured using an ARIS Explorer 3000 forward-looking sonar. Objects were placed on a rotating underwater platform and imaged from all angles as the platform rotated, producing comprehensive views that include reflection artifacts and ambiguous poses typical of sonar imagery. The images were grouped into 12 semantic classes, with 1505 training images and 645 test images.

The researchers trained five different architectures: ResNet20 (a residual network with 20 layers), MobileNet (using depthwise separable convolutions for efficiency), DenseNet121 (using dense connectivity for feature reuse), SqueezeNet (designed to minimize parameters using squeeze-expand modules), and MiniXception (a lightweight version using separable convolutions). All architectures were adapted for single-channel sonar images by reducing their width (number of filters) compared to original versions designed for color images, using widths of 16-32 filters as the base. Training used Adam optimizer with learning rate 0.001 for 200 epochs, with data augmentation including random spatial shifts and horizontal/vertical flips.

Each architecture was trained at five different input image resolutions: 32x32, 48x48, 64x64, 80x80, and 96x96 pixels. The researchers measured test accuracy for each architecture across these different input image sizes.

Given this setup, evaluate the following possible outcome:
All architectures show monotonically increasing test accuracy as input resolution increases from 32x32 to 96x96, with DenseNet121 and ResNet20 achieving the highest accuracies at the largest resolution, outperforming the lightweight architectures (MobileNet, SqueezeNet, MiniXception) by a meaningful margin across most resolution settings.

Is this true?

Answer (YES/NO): NO